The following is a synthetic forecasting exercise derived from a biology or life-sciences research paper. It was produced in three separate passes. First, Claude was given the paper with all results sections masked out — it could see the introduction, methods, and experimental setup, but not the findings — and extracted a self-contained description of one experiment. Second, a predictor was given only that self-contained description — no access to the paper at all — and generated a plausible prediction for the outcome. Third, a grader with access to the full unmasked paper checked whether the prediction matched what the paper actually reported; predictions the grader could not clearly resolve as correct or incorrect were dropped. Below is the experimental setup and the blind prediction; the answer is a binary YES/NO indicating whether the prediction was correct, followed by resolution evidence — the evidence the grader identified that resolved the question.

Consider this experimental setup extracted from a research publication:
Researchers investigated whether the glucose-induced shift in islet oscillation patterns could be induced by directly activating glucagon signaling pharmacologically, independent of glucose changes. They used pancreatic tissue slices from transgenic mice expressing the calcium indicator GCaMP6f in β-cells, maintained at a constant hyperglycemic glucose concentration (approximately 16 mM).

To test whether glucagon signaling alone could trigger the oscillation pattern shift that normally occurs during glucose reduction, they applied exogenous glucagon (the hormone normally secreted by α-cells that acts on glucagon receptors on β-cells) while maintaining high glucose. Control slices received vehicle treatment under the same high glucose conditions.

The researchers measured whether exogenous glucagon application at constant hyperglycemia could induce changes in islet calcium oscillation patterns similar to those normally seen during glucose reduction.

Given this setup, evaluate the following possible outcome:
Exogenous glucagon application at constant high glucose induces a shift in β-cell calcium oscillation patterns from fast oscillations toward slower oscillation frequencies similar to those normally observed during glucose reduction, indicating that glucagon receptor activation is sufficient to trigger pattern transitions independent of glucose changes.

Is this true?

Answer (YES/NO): NO